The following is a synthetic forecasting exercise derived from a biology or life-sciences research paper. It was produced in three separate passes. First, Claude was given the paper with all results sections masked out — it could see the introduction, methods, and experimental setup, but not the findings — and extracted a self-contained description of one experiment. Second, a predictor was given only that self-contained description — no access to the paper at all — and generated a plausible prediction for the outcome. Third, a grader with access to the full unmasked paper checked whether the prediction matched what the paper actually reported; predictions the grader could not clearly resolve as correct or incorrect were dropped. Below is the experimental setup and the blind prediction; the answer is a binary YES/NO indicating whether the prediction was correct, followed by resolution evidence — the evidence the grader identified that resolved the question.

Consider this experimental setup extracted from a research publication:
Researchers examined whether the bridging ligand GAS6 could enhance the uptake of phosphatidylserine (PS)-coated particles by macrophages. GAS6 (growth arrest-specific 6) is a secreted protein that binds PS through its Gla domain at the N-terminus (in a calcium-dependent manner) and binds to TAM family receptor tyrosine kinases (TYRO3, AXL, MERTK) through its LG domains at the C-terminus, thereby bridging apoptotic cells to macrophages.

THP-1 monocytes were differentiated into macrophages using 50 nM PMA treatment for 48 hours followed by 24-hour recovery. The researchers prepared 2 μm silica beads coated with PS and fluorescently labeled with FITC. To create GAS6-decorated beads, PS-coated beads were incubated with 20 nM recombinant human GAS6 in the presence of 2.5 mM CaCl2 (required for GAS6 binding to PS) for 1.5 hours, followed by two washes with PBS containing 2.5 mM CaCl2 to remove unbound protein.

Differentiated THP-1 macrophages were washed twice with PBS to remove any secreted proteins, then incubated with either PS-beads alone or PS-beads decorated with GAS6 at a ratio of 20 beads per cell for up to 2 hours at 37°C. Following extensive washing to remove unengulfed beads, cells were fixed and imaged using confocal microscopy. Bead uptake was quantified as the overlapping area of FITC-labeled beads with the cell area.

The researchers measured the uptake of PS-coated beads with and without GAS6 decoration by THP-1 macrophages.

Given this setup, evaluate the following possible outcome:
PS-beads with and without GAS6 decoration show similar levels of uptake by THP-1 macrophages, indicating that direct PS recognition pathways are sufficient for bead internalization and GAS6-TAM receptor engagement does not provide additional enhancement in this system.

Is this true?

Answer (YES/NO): YES